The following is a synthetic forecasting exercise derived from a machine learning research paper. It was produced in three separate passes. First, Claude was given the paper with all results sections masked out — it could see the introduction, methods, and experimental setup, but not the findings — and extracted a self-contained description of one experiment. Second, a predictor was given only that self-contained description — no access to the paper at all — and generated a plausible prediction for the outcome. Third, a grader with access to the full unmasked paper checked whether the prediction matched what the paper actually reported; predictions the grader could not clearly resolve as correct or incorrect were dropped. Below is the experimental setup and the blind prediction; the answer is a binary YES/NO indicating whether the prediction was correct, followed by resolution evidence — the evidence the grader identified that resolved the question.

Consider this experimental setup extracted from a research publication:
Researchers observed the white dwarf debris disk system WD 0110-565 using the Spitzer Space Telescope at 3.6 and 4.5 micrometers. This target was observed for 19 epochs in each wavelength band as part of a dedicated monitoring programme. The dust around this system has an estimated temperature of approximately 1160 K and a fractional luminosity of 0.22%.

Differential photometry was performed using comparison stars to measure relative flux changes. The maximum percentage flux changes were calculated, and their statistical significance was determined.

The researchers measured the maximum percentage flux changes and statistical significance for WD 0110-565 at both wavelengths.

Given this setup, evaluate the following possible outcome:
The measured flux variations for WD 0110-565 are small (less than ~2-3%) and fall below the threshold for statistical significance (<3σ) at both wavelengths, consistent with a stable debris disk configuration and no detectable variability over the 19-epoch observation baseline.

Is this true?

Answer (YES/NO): NO